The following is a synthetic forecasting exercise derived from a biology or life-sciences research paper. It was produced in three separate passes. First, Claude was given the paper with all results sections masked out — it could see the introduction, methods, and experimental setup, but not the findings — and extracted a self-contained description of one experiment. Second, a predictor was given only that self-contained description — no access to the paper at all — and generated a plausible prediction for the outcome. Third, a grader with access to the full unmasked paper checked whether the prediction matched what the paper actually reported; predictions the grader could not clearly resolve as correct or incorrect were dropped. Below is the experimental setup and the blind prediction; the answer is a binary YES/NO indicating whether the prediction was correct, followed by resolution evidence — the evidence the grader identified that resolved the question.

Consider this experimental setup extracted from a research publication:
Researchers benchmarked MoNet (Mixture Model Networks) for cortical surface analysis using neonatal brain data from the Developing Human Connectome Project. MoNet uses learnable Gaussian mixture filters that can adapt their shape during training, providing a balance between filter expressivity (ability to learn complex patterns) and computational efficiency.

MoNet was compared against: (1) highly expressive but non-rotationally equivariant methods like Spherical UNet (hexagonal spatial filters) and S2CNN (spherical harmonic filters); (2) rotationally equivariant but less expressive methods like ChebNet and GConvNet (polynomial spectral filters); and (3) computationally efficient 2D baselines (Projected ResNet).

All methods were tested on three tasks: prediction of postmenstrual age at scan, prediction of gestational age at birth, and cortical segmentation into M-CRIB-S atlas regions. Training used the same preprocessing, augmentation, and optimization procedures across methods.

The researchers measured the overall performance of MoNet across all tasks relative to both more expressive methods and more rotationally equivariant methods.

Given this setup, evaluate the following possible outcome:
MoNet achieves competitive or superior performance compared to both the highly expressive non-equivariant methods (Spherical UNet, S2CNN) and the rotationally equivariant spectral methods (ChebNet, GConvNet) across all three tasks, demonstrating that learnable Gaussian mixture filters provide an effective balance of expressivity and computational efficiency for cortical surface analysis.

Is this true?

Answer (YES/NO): NO